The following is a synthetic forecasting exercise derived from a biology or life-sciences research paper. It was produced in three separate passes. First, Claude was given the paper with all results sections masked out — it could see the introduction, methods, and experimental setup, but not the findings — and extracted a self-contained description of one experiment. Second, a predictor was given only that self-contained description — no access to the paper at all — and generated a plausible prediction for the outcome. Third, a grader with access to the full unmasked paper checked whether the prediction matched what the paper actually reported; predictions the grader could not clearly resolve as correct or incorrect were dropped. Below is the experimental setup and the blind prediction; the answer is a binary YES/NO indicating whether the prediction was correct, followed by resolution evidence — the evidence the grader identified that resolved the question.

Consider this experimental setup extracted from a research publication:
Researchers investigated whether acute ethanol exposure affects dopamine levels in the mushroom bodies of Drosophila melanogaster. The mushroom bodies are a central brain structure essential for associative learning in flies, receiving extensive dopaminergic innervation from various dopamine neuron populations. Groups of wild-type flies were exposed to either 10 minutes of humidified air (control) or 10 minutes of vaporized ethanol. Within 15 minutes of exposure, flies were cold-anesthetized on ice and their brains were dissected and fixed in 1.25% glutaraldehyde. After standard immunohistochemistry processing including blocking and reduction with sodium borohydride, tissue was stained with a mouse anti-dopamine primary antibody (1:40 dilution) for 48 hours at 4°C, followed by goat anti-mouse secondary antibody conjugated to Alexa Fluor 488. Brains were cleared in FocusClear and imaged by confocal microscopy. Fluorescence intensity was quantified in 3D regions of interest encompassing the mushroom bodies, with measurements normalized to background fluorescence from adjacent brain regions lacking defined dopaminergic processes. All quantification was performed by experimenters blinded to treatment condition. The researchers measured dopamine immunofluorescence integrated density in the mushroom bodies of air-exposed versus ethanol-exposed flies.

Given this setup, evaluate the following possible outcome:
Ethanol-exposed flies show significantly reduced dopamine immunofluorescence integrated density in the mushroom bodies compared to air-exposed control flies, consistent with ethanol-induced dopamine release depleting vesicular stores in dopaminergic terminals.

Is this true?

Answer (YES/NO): NO